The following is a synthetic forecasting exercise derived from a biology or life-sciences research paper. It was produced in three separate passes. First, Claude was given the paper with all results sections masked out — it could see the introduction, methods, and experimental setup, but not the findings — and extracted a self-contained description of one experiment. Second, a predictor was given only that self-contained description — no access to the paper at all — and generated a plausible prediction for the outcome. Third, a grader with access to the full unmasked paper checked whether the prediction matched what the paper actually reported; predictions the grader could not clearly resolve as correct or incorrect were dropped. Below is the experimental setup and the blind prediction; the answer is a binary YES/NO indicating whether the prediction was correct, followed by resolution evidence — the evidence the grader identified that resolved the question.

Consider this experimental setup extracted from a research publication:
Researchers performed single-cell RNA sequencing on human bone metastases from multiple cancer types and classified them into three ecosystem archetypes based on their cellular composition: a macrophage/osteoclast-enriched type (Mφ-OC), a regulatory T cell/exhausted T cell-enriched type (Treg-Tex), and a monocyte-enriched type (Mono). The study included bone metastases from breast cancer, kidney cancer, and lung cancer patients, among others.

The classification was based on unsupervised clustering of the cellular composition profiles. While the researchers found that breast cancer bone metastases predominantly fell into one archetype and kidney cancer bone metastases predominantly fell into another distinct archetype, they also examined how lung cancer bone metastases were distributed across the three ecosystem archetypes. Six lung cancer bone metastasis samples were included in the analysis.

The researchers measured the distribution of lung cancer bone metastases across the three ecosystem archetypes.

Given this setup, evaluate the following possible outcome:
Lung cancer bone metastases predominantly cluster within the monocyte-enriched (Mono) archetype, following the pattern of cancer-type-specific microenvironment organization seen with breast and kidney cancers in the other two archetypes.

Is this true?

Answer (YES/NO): NO